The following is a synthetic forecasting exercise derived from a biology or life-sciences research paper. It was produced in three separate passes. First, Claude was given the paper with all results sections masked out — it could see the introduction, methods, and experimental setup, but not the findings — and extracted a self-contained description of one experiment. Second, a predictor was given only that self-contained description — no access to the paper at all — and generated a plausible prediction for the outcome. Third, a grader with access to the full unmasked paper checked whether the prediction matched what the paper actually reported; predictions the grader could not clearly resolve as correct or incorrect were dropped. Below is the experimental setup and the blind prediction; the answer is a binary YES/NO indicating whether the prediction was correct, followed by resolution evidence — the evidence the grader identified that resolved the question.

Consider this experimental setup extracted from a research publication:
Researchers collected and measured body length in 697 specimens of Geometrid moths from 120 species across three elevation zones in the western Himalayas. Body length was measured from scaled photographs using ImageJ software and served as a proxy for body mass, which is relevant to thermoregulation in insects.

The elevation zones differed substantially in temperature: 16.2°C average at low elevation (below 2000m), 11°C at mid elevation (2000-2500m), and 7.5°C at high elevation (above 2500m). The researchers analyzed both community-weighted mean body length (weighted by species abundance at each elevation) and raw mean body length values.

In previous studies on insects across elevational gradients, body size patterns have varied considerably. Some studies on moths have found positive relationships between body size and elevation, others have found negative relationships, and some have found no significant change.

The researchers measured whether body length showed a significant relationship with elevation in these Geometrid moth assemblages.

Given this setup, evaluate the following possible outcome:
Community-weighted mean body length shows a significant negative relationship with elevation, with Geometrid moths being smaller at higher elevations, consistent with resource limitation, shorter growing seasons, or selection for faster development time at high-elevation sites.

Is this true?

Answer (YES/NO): NO